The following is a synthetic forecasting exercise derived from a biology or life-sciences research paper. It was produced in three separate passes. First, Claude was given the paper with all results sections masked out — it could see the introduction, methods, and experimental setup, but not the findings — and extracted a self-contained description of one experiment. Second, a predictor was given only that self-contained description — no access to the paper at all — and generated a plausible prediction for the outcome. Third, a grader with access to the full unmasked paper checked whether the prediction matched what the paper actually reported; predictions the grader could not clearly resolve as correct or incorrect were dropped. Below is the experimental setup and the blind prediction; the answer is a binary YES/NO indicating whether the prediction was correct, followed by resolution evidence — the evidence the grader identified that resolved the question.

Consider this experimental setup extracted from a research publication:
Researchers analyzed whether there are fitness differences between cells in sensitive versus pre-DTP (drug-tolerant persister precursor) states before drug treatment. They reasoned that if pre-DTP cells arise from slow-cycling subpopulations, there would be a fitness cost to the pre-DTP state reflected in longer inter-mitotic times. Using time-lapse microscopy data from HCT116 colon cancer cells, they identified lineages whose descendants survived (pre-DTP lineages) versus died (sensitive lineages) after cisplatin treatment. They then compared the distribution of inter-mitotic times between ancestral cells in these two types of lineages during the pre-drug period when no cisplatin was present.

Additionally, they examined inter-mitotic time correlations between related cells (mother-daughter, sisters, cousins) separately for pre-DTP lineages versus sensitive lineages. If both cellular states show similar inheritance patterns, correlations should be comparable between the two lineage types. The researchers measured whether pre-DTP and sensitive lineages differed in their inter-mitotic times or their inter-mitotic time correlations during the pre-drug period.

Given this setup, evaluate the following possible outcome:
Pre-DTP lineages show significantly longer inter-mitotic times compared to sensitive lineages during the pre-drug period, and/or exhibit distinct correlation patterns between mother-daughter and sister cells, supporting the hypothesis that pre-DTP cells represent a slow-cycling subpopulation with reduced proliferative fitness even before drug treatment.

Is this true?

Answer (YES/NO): NO